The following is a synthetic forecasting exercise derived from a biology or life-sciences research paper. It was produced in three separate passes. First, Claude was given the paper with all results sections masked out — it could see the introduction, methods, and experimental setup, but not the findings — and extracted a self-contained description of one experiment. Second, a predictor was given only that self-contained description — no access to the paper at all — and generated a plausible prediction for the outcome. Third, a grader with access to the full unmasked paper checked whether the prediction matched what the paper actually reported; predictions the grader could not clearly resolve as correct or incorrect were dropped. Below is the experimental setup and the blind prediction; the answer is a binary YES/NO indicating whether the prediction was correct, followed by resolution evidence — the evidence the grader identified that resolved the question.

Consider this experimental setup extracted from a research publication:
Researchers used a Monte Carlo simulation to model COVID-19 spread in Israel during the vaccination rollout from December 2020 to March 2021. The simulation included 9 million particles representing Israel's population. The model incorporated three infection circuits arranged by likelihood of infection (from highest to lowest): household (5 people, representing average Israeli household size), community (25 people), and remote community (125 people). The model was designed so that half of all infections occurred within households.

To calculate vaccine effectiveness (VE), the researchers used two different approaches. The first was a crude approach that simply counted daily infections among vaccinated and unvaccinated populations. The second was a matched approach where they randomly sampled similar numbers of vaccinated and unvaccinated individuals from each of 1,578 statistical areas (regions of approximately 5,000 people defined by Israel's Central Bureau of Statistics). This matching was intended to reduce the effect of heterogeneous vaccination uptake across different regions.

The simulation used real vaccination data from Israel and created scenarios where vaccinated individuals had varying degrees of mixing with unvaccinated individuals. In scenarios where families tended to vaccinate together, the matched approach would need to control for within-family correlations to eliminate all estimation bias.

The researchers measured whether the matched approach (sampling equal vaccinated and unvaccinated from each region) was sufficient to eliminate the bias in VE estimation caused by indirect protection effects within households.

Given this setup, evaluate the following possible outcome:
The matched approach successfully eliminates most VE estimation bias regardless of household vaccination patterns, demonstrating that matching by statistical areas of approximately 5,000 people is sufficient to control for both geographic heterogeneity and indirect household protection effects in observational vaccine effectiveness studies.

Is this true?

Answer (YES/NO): NO